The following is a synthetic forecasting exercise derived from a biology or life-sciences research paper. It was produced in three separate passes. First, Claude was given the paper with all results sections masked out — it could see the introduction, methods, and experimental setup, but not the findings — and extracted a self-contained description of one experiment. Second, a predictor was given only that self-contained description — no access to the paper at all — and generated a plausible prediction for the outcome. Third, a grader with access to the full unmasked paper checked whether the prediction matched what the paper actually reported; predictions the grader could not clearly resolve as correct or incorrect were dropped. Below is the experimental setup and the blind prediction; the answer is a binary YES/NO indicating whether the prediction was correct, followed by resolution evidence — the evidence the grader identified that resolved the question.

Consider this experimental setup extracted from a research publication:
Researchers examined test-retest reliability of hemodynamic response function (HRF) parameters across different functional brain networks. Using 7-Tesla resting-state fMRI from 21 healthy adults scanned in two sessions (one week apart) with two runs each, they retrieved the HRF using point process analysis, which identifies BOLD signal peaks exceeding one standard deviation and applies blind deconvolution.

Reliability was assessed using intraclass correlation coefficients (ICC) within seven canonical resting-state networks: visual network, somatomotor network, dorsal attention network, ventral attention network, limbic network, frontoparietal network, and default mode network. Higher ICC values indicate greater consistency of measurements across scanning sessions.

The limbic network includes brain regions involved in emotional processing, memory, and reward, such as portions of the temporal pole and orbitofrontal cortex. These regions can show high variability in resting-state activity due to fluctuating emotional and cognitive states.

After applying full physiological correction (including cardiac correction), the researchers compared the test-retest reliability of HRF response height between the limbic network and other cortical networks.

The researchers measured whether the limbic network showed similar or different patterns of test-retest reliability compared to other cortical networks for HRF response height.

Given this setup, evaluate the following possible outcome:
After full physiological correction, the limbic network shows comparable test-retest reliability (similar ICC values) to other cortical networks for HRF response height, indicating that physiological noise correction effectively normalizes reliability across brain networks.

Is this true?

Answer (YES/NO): NO